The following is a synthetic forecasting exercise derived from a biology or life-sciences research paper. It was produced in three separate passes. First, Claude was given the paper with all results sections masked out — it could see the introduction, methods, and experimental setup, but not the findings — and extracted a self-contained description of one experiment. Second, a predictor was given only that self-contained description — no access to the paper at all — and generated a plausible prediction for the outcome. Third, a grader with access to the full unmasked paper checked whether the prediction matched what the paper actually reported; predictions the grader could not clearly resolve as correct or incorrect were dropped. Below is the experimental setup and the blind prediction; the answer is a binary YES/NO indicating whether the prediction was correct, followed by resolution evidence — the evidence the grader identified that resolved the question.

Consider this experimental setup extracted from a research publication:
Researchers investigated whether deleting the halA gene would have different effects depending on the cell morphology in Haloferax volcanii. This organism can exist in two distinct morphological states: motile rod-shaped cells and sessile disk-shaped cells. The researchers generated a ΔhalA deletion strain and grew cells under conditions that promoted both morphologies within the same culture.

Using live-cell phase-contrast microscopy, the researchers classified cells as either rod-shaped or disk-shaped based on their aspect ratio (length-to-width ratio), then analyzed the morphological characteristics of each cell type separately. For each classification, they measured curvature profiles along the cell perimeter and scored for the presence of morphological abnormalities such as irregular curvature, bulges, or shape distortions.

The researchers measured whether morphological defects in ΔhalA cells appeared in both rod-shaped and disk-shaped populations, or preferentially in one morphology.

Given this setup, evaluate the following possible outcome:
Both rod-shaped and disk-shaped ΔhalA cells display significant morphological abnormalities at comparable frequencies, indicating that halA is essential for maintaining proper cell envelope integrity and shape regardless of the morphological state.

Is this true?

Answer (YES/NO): NO